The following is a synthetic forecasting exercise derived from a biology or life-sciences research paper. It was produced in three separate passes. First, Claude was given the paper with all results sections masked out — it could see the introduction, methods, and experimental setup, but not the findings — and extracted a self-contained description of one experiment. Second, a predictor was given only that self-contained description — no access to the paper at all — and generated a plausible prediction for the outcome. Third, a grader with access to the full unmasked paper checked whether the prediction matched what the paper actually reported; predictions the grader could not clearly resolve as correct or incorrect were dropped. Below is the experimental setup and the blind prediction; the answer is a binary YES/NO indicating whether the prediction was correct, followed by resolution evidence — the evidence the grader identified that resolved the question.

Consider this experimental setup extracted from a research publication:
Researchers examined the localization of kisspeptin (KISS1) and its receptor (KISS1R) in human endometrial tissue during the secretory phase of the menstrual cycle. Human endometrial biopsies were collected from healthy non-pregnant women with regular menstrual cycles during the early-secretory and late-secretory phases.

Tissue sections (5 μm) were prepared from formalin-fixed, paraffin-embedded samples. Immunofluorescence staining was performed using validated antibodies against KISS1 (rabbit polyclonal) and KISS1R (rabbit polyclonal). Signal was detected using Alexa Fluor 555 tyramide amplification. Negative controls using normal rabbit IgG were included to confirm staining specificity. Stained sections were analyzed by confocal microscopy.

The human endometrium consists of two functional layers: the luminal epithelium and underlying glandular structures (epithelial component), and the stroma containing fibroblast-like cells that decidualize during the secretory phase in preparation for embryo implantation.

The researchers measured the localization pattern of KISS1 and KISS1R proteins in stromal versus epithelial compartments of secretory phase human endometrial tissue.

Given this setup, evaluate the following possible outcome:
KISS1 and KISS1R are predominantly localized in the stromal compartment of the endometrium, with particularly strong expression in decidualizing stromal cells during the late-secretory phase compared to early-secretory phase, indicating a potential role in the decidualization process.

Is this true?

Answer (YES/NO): NO